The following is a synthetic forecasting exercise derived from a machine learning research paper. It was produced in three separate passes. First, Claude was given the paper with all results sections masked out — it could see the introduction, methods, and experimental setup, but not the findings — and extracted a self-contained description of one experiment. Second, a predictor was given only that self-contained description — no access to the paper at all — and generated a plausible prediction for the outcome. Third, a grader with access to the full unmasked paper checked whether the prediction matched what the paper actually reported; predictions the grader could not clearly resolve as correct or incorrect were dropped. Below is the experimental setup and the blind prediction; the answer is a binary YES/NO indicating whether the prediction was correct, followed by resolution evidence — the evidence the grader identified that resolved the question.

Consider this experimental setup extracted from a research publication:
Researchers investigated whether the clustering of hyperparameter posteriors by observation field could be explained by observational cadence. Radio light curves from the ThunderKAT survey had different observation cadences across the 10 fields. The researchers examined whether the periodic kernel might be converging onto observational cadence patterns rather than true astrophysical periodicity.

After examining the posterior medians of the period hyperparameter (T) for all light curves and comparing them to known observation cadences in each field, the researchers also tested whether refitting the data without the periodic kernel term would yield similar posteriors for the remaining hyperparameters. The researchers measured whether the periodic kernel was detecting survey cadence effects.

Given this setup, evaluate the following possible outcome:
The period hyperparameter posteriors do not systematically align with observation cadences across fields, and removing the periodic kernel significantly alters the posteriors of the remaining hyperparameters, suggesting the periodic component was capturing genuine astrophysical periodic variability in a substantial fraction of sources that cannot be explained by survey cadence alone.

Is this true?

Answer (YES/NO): NO